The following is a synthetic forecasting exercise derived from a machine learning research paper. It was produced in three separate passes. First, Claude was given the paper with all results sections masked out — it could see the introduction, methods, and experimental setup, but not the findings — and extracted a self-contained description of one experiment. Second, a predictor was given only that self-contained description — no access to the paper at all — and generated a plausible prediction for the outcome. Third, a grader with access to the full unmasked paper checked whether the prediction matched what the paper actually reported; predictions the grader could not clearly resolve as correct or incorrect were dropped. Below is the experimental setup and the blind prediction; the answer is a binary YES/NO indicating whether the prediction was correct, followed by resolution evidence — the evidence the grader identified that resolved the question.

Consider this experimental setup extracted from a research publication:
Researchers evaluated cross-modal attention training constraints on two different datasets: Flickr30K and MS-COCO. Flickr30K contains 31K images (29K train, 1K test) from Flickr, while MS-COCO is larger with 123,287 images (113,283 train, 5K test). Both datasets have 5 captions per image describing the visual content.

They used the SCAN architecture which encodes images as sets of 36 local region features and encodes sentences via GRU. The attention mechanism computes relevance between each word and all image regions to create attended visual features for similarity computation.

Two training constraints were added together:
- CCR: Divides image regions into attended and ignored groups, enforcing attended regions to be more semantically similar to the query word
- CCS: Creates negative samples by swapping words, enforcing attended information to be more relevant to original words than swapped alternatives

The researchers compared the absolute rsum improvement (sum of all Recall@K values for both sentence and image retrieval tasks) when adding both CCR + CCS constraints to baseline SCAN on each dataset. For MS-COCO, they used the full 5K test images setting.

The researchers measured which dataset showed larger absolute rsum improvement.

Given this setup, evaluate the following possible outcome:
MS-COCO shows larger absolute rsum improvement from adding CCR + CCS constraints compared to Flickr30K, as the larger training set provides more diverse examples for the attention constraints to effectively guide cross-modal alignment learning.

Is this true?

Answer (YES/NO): NO